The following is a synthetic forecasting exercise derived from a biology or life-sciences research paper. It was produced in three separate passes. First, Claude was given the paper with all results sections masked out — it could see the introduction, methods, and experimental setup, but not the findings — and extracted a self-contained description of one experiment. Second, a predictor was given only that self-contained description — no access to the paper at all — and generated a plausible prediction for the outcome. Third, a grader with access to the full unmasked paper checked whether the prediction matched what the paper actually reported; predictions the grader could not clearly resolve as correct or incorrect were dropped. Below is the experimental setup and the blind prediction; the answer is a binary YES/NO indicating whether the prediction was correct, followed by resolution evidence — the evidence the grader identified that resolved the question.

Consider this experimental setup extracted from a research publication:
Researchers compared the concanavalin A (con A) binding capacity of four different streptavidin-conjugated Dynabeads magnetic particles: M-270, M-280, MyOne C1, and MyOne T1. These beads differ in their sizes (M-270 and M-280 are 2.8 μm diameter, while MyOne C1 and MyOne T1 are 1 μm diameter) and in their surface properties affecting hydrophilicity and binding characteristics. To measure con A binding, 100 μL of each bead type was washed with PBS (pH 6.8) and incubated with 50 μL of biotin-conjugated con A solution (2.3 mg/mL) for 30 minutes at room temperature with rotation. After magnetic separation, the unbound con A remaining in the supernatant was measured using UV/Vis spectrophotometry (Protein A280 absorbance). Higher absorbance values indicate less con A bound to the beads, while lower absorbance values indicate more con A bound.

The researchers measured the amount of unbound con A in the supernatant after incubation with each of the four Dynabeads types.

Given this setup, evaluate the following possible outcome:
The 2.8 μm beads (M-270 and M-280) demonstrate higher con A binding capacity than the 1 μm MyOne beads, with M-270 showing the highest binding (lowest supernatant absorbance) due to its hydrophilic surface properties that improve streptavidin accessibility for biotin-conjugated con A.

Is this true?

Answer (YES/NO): NO